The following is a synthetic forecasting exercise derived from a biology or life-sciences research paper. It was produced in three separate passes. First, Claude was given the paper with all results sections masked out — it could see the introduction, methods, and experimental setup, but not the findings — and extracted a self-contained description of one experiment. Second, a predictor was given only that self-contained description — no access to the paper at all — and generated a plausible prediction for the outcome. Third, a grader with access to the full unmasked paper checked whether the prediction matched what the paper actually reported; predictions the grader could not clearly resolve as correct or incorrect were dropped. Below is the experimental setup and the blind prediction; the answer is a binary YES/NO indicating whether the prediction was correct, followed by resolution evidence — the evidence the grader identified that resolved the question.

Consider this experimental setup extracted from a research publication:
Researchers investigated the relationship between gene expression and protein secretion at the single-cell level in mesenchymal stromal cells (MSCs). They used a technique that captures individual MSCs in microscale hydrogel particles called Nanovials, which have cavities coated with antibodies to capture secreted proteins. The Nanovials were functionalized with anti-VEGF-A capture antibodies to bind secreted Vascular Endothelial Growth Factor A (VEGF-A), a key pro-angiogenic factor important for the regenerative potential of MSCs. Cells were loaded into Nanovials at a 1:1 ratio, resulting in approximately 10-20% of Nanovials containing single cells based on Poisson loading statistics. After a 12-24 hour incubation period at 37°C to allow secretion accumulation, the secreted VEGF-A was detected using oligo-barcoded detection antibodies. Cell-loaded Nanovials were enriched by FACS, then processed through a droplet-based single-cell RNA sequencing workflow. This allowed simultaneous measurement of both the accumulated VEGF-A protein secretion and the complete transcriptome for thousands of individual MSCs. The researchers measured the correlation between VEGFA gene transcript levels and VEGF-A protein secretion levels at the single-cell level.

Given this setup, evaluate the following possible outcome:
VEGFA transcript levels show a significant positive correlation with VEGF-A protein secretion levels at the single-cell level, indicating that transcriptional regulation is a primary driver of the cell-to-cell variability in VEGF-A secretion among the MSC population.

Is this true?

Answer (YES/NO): NO